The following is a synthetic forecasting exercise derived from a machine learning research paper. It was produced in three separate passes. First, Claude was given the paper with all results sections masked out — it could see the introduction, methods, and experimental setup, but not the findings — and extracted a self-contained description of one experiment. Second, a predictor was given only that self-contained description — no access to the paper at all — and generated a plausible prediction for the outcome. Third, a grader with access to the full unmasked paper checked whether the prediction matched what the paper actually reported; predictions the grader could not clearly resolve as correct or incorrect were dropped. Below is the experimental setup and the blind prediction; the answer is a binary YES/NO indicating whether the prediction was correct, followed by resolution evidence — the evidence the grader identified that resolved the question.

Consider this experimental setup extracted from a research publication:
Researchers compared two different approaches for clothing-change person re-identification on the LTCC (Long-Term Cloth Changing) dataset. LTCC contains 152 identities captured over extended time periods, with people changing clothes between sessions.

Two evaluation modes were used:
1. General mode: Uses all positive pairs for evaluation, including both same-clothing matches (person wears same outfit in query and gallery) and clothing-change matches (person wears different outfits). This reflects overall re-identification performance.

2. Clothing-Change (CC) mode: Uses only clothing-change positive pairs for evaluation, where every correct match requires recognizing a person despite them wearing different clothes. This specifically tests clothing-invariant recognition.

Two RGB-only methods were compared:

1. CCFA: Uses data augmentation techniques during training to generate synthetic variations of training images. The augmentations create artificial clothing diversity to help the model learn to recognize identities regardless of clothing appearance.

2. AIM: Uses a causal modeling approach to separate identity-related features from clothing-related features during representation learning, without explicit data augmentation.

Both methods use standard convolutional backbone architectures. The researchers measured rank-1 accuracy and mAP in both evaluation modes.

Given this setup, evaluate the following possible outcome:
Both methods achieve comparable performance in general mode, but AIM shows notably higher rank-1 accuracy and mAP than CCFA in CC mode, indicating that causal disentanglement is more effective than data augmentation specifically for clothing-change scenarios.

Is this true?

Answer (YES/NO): NO